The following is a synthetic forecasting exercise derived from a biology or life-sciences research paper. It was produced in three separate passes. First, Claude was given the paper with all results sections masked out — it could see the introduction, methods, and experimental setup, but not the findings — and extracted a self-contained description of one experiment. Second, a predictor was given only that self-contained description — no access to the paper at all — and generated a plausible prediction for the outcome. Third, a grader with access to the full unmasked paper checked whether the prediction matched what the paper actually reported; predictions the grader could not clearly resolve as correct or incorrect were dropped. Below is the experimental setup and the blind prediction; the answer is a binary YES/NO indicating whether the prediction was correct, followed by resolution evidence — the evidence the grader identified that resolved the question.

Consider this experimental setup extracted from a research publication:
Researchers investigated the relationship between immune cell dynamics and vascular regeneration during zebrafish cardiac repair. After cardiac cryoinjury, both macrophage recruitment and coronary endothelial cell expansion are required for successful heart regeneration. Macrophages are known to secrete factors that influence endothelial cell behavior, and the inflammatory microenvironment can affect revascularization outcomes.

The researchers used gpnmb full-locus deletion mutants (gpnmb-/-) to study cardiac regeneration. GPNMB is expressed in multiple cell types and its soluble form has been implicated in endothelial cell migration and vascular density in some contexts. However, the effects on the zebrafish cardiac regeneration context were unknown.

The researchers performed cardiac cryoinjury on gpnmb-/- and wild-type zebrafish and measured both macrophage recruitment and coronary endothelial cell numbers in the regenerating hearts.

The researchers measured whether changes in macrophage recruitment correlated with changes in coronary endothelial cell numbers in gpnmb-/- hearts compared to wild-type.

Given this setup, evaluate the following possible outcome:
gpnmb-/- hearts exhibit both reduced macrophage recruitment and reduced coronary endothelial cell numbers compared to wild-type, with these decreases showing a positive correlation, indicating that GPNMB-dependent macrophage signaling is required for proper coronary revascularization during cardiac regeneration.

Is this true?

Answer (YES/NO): YES